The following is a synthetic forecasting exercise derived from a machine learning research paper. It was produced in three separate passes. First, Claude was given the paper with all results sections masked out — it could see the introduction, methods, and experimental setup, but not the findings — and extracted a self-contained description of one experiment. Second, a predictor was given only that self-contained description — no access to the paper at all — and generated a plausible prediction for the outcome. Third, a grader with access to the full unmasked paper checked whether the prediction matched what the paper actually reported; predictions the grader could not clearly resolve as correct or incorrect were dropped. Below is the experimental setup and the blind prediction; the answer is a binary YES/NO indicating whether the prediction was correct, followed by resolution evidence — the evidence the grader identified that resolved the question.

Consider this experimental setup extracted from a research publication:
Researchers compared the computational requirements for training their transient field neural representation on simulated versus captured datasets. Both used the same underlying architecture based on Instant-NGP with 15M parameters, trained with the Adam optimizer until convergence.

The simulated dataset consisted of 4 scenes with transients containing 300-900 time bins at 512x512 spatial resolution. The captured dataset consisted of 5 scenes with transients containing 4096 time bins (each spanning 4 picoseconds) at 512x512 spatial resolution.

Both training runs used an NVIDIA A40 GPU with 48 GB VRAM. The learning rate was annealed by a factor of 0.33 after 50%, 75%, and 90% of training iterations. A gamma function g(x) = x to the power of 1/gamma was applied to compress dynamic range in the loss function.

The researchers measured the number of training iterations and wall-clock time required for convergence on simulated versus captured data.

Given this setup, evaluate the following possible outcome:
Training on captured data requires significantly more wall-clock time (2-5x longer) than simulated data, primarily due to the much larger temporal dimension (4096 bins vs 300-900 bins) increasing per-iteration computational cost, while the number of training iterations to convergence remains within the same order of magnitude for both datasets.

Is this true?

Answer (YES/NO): NO